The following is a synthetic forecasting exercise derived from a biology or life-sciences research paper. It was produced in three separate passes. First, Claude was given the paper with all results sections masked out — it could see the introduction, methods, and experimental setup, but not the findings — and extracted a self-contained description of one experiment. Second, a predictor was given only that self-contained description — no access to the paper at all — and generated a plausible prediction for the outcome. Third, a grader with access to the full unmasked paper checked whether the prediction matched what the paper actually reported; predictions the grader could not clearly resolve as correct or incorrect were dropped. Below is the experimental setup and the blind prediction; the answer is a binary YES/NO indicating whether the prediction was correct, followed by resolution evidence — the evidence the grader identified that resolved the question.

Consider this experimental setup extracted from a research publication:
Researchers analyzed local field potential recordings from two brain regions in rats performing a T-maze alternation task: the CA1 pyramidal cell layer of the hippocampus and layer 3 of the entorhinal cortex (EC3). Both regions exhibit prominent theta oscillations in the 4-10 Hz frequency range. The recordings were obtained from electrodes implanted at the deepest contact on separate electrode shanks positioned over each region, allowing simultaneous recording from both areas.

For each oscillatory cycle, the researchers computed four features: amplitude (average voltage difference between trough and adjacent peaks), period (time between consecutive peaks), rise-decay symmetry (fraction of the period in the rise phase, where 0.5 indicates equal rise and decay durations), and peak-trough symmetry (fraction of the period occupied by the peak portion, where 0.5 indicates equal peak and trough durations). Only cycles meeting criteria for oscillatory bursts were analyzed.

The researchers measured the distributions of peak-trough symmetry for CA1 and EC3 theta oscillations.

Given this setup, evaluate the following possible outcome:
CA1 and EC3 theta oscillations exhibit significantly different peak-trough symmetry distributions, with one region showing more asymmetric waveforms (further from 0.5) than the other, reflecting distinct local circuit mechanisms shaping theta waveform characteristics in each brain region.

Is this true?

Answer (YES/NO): NO